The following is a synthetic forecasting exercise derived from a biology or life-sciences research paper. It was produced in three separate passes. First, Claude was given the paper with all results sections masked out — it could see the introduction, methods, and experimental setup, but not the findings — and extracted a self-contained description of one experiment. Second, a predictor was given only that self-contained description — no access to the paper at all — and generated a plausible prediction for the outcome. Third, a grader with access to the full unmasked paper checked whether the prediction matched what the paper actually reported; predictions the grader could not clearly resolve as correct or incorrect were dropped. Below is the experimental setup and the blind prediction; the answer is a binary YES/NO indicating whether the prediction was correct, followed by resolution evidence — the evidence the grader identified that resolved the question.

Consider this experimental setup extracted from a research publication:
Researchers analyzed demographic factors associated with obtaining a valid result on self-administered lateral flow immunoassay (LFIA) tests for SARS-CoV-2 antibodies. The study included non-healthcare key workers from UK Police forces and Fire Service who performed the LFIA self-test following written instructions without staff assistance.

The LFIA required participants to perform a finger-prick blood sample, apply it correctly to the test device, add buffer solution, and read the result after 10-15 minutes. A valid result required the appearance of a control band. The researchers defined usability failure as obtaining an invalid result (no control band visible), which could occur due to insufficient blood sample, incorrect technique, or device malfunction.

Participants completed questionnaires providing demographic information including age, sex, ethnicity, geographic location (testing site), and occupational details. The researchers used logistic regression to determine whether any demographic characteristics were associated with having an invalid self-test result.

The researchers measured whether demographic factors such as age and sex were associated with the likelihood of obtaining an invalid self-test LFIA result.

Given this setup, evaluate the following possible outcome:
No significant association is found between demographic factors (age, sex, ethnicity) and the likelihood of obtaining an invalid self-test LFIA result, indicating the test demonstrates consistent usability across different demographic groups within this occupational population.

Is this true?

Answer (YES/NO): NO